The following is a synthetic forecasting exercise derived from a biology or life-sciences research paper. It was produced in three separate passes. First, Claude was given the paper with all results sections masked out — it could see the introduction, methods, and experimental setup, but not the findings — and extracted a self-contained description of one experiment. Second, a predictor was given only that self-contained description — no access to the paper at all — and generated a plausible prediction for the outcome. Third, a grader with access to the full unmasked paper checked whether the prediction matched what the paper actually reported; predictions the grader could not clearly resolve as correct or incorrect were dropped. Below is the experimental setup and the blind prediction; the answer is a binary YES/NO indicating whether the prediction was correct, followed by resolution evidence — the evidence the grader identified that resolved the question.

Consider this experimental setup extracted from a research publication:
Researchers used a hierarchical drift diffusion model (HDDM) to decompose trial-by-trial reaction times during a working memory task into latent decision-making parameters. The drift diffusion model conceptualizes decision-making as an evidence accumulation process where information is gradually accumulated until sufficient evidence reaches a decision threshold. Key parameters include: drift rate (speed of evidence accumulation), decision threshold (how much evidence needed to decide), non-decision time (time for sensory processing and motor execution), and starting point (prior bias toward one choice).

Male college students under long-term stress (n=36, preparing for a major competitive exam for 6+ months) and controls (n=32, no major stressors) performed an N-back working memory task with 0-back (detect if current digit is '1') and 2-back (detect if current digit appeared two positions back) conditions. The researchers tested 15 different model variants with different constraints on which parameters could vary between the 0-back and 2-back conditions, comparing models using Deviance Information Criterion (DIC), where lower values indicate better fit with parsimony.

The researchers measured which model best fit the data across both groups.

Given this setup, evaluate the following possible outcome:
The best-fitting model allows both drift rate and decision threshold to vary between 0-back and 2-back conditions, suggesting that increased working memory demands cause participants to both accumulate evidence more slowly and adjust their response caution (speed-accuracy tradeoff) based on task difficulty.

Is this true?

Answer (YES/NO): NO